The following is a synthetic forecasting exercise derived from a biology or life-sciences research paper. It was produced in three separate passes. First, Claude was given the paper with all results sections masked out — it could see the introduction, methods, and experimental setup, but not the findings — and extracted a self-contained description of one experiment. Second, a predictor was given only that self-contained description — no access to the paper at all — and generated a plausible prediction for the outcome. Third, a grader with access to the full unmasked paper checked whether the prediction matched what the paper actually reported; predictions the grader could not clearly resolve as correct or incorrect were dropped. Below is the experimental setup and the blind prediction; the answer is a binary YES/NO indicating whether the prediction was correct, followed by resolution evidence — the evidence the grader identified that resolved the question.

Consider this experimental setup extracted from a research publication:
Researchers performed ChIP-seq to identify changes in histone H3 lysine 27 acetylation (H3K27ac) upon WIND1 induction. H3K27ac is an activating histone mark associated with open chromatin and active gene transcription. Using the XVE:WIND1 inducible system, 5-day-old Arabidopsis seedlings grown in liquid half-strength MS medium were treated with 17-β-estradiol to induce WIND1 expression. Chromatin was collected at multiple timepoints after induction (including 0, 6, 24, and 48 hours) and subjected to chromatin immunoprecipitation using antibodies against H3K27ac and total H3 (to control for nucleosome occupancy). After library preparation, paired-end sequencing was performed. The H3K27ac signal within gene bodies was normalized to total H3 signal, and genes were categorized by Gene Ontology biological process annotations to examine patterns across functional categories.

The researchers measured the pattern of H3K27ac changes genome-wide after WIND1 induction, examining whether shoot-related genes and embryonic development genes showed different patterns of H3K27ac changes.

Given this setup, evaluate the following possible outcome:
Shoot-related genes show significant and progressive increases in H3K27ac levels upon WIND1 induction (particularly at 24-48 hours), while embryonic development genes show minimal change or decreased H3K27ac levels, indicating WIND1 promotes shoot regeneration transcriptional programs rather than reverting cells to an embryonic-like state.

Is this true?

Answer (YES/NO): NO